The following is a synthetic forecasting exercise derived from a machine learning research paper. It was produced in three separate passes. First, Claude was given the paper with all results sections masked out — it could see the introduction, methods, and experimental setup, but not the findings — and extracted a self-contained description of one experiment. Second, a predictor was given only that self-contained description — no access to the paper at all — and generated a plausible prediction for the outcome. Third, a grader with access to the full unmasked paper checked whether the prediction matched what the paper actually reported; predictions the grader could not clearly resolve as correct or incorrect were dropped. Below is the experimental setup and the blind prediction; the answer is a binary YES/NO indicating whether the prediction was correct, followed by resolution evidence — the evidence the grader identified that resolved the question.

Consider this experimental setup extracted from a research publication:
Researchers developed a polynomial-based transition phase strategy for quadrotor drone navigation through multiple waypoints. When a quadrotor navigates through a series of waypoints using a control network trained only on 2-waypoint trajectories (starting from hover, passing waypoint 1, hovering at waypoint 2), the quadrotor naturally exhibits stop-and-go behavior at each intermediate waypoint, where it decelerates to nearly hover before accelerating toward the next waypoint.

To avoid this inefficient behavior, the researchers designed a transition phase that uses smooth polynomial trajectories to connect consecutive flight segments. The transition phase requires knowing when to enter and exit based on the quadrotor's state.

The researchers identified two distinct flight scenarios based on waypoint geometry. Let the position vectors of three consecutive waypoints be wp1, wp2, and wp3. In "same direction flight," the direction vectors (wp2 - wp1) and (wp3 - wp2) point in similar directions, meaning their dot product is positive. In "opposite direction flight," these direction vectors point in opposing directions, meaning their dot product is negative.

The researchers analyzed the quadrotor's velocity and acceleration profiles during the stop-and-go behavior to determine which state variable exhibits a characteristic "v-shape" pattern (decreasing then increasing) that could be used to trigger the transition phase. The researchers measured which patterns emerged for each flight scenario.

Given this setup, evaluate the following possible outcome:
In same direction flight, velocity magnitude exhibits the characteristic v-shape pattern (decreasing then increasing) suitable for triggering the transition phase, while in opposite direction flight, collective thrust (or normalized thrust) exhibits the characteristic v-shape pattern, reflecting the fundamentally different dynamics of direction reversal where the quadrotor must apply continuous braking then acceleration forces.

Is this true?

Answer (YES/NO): NO